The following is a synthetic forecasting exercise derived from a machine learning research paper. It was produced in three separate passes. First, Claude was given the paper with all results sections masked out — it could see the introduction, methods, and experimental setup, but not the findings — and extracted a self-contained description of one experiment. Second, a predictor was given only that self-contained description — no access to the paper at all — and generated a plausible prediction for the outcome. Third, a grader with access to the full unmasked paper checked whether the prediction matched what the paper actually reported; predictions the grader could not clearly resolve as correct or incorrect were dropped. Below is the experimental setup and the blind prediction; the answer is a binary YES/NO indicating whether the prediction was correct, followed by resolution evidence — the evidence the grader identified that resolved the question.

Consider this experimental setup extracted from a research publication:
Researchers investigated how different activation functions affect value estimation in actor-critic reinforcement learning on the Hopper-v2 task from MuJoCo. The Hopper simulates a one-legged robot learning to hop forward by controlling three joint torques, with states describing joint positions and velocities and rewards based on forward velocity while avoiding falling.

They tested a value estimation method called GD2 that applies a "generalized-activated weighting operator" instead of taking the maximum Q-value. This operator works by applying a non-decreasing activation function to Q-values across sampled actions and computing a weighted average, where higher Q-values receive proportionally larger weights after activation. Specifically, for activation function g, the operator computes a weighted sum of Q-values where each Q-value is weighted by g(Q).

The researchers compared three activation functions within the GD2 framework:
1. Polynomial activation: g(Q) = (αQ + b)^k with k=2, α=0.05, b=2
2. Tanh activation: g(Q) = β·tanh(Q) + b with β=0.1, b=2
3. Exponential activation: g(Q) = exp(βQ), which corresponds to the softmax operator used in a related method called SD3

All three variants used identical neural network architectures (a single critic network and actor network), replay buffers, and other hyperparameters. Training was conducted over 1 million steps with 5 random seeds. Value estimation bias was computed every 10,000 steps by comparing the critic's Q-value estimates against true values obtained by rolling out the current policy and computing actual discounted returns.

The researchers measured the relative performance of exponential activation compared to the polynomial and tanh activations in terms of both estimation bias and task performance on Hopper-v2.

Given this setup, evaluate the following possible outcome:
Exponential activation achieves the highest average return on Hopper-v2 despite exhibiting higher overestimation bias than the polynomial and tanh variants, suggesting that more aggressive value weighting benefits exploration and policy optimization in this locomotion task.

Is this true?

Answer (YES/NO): NO